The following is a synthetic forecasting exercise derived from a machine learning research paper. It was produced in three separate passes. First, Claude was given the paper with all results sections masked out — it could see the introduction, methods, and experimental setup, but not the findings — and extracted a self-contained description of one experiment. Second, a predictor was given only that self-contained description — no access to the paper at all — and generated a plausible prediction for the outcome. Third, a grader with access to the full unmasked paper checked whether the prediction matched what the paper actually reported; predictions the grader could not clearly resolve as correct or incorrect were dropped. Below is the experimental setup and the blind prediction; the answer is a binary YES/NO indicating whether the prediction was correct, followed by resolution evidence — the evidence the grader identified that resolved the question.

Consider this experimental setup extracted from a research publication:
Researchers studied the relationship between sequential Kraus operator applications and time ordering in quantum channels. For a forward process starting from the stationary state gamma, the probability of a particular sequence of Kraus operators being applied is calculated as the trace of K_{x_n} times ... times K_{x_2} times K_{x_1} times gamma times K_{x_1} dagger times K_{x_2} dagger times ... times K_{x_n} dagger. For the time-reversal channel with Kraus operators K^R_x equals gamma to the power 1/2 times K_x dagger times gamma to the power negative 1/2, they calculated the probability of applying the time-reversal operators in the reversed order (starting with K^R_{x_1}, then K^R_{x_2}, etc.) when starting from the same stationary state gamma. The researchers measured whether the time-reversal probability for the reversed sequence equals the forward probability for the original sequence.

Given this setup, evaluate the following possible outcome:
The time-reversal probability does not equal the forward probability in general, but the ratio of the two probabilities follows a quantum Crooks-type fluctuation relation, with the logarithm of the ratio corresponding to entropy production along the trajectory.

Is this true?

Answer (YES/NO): NO